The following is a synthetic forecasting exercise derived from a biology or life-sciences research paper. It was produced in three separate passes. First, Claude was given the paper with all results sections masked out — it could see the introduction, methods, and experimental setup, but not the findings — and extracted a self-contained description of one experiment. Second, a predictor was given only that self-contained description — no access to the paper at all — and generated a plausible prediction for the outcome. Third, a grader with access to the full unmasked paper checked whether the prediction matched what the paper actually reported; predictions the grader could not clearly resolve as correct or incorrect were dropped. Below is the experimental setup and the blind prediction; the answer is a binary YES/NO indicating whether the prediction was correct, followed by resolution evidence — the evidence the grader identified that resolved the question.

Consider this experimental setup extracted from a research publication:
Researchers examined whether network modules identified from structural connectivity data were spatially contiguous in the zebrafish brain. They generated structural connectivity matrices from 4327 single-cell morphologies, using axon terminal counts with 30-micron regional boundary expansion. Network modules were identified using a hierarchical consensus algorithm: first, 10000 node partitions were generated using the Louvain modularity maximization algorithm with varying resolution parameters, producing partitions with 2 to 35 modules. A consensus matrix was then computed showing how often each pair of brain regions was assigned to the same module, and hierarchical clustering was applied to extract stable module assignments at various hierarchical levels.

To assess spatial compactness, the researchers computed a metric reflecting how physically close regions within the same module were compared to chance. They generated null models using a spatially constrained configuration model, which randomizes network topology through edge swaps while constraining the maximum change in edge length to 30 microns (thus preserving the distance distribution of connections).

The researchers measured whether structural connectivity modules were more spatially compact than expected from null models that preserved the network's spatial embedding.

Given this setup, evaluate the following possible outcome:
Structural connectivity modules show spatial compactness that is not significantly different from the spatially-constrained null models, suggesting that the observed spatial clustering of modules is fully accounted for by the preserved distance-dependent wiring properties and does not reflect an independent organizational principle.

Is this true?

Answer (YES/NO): YES